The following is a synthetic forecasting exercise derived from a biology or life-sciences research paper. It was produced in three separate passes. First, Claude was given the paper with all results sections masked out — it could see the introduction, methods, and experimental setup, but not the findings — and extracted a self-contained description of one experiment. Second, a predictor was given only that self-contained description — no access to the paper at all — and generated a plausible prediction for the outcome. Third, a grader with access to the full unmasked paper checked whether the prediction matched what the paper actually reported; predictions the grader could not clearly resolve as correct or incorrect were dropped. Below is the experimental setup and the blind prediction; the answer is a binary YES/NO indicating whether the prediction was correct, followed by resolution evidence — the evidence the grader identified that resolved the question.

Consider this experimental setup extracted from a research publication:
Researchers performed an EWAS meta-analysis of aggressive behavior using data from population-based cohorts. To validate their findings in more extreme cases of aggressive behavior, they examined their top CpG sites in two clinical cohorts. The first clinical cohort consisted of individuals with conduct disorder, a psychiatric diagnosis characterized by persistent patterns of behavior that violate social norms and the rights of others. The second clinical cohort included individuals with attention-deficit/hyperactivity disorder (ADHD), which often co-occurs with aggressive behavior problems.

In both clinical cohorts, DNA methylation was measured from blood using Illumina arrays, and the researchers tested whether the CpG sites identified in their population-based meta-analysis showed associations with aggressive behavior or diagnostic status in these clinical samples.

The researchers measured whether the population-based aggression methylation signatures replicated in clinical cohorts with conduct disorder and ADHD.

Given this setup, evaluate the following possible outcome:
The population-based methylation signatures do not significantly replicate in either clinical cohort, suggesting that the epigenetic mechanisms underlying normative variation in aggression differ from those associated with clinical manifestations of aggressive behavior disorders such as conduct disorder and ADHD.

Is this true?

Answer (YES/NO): YES